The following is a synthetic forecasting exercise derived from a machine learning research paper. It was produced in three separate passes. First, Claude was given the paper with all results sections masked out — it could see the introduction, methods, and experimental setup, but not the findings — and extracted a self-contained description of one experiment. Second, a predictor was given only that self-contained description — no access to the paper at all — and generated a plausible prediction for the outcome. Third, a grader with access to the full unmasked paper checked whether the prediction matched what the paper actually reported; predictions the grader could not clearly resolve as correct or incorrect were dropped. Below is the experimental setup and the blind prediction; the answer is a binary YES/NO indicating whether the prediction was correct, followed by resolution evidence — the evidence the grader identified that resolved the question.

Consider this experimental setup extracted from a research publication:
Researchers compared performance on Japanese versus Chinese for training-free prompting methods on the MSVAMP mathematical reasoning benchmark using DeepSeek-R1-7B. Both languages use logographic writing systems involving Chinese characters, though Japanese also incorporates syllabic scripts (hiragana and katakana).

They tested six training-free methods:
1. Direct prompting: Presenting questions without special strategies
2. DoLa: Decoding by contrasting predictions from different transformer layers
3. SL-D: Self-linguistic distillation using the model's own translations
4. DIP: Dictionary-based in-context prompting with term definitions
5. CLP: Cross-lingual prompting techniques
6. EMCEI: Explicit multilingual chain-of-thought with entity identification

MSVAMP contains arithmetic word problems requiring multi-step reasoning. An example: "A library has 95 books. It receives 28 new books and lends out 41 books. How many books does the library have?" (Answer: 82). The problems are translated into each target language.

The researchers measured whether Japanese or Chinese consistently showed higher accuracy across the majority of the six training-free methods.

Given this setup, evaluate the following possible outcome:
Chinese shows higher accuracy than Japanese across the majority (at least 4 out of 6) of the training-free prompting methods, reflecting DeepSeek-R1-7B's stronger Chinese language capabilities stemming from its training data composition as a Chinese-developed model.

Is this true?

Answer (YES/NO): YES